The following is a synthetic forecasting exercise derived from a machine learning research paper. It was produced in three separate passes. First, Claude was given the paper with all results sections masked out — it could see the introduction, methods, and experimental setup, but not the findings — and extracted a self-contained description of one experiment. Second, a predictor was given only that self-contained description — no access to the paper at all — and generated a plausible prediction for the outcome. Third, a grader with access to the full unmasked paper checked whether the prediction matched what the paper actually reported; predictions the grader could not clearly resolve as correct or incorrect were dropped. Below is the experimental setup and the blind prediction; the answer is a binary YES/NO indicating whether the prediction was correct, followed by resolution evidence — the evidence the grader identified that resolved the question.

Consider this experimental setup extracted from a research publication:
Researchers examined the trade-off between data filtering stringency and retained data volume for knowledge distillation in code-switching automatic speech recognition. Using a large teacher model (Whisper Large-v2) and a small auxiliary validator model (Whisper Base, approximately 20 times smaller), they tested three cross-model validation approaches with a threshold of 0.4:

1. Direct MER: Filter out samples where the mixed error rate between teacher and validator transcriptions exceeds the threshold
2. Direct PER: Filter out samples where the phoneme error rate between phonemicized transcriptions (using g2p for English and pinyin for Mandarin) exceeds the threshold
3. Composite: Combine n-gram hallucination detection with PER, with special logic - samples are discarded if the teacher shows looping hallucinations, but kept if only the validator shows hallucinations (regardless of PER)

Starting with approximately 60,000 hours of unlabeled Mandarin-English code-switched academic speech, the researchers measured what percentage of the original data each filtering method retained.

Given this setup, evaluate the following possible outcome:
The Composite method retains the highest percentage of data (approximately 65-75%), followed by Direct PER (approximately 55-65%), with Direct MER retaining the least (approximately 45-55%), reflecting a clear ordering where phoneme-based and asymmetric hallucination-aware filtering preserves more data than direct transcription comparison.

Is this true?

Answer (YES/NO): YES